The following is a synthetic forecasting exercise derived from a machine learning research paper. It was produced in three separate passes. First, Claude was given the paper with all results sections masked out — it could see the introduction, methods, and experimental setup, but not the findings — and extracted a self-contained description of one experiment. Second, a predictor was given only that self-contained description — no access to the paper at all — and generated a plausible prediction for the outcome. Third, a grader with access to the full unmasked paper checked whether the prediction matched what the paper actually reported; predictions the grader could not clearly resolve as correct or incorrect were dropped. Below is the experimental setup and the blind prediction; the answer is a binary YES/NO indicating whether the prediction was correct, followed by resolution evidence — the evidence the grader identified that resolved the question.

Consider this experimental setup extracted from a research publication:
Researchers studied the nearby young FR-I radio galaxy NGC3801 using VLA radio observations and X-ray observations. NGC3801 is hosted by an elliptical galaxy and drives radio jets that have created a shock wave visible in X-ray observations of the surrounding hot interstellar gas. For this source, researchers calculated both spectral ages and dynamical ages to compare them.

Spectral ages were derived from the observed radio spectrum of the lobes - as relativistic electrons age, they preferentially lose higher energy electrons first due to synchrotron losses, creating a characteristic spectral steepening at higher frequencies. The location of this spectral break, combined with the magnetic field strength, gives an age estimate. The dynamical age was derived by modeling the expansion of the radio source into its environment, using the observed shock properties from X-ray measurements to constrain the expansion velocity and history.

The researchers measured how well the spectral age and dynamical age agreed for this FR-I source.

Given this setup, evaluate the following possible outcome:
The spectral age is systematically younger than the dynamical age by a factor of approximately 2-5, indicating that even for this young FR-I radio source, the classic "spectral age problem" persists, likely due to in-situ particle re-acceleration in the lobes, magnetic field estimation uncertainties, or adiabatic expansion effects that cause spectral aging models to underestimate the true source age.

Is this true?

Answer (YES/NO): NO